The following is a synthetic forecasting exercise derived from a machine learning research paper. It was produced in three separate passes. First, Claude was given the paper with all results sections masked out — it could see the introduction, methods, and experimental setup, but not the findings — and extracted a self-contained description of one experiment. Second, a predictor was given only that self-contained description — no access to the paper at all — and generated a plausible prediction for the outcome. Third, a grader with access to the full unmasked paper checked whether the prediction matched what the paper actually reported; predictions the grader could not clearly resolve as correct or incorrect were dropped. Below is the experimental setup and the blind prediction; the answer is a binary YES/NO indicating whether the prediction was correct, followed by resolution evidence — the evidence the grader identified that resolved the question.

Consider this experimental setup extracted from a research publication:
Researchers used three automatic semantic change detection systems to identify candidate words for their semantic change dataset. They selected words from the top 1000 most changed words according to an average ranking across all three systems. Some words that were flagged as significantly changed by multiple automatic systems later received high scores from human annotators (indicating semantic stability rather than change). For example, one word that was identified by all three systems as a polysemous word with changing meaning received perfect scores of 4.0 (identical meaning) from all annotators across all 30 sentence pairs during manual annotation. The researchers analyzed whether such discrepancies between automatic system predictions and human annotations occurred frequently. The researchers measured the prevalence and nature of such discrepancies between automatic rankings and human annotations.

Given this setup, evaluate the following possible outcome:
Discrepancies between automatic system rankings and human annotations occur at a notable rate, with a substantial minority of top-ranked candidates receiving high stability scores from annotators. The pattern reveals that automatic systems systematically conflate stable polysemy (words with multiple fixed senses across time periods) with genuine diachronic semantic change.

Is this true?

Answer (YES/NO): NO